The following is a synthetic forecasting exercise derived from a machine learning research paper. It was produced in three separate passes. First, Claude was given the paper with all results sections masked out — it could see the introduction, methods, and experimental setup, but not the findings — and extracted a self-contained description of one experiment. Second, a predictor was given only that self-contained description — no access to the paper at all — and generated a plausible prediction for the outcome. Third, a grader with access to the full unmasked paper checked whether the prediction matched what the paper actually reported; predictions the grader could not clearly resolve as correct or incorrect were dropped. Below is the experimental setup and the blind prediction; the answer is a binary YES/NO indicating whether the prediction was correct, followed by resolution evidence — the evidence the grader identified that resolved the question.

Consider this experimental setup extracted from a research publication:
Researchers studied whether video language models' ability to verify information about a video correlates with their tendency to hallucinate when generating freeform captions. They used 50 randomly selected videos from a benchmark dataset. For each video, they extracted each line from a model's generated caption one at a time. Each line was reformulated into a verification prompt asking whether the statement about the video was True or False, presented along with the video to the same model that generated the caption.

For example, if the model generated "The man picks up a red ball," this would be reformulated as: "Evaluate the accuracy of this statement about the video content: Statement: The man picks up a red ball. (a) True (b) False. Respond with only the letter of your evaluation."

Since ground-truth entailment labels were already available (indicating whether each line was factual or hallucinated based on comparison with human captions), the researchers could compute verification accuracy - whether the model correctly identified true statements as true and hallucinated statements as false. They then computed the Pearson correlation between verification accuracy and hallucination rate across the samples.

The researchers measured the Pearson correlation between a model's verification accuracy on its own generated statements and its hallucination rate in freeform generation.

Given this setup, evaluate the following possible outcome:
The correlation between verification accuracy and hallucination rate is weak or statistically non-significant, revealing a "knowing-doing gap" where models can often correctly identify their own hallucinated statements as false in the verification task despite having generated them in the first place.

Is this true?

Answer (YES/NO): NO